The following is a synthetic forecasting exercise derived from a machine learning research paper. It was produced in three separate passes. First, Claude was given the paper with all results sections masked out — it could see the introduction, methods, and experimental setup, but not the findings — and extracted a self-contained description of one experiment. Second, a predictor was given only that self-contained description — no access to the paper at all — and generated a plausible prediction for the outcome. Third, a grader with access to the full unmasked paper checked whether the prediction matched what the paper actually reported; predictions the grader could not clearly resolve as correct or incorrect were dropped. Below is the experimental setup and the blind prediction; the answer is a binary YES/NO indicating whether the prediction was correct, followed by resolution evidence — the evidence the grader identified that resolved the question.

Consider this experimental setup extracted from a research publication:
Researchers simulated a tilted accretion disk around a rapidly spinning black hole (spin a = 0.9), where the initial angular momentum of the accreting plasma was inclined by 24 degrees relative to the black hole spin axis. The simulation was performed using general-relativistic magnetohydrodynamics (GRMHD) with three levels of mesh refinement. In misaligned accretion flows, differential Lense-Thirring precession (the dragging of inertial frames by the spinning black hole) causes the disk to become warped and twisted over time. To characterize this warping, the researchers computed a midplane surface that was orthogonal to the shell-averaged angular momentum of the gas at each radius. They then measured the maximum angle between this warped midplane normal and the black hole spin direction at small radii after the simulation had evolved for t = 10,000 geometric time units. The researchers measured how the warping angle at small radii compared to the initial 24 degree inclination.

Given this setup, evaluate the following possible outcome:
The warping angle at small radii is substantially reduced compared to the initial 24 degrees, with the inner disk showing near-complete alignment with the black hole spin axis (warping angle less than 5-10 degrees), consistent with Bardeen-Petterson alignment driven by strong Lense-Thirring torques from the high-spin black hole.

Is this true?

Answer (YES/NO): NO